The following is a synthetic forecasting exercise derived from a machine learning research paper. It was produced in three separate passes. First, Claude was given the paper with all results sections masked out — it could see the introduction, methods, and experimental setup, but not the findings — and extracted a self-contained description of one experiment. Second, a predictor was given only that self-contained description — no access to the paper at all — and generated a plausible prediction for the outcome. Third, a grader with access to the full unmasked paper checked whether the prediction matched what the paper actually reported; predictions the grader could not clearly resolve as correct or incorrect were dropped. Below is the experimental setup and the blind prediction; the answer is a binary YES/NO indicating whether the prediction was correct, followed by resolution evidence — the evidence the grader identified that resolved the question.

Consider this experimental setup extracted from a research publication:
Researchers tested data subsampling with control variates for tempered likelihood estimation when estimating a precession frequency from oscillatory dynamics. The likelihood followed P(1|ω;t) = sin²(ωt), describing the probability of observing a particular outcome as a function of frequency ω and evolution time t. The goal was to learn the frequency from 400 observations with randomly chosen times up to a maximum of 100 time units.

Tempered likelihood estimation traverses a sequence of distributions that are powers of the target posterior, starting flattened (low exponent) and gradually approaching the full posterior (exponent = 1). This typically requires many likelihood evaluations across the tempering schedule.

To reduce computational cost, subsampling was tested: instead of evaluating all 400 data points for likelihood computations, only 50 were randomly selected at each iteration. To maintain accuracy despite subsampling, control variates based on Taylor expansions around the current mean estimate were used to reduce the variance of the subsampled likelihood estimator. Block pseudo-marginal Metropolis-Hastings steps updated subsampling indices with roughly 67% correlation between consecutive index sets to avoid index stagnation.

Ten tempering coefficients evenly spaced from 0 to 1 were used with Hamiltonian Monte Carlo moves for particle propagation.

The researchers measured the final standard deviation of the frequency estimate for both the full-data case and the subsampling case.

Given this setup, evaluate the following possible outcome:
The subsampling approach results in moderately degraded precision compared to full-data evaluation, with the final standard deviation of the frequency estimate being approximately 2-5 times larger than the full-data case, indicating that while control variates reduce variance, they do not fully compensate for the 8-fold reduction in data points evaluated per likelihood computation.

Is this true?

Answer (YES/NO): NO